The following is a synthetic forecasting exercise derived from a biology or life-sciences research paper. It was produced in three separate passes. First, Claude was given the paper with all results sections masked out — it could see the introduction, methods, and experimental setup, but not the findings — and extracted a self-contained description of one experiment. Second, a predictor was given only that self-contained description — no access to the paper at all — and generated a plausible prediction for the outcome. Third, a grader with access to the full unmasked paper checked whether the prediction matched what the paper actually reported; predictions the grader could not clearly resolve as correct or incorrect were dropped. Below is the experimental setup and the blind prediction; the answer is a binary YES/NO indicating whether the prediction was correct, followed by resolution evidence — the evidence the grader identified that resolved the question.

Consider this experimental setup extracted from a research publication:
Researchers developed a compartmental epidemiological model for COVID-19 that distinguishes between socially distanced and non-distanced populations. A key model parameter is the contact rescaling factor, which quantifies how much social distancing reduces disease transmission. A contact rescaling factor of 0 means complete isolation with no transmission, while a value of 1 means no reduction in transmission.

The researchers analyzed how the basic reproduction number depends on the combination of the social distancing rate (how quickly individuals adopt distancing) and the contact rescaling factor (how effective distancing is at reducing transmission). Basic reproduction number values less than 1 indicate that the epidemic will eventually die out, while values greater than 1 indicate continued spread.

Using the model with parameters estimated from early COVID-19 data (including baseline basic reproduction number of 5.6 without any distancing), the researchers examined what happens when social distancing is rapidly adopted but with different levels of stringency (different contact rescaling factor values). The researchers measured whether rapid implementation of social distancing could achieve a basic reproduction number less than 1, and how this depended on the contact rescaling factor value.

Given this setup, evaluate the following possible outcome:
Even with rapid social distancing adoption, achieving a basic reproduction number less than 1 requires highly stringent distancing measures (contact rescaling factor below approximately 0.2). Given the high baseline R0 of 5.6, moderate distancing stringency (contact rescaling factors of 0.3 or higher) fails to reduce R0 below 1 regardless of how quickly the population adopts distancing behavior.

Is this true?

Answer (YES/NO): NO